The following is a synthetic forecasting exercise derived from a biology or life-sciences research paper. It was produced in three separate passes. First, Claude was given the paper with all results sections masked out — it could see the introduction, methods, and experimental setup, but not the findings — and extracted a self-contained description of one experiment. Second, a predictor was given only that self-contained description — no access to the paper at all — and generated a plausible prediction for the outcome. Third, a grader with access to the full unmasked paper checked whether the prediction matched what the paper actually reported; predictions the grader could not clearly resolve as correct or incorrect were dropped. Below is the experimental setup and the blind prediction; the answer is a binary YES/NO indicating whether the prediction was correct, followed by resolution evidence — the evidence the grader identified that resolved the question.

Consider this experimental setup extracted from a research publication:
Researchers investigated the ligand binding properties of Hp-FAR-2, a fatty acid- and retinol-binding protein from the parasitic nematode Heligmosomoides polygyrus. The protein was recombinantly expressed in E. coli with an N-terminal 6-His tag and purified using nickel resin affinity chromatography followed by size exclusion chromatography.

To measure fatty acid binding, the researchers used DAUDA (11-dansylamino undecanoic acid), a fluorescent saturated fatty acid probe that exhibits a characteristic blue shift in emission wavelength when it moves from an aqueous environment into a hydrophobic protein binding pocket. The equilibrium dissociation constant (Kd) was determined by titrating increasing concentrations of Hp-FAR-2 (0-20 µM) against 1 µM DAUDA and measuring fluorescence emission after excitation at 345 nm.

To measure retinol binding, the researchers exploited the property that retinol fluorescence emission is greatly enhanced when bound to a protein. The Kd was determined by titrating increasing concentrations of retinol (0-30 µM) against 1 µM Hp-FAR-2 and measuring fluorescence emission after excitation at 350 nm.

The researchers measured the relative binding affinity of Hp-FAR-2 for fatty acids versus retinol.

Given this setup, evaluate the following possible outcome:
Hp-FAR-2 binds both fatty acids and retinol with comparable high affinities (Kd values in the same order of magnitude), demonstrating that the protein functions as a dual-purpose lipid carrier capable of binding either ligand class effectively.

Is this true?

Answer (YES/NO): NO